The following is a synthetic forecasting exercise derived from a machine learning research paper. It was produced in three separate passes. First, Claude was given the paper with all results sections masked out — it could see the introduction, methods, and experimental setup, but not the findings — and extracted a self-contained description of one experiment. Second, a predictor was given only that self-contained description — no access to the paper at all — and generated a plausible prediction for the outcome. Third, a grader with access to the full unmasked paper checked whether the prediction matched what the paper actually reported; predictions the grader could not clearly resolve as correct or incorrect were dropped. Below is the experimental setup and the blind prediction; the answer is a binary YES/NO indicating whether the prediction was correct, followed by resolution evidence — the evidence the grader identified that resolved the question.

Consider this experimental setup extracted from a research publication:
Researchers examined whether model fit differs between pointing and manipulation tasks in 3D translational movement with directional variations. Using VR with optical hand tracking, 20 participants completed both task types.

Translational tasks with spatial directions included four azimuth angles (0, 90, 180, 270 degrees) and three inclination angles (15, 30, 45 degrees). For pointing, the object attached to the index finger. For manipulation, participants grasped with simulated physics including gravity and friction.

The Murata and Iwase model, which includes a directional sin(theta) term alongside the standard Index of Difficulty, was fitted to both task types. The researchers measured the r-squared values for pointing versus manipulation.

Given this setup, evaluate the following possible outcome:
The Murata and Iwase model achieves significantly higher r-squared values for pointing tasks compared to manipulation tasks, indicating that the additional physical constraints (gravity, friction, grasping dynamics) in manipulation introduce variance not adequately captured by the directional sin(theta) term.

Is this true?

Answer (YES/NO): YES